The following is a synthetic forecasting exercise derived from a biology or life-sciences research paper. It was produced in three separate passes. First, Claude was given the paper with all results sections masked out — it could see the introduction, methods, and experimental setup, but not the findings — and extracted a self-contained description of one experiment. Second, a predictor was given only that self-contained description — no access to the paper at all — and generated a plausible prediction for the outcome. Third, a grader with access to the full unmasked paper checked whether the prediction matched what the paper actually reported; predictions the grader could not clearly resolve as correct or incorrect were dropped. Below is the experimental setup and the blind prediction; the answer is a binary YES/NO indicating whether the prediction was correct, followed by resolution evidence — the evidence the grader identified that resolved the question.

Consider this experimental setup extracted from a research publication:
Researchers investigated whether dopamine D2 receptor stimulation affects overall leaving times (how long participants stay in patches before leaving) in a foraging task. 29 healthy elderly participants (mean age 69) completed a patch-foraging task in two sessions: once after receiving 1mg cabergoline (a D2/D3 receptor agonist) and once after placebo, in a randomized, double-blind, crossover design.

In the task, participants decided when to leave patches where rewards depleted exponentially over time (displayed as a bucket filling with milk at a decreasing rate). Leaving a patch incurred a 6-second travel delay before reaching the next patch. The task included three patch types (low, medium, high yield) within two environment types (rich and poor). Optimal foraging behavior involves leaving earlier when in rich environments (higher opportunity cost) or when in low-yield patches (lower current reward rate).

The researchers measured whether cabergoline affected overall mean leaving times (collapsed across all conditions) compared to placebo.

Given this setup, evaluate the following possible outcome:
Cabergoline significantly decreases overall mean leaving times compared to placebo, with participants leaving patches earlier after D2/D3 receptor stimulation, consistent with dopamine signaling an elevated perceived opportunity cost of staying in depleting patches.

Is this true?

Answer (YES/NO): NO